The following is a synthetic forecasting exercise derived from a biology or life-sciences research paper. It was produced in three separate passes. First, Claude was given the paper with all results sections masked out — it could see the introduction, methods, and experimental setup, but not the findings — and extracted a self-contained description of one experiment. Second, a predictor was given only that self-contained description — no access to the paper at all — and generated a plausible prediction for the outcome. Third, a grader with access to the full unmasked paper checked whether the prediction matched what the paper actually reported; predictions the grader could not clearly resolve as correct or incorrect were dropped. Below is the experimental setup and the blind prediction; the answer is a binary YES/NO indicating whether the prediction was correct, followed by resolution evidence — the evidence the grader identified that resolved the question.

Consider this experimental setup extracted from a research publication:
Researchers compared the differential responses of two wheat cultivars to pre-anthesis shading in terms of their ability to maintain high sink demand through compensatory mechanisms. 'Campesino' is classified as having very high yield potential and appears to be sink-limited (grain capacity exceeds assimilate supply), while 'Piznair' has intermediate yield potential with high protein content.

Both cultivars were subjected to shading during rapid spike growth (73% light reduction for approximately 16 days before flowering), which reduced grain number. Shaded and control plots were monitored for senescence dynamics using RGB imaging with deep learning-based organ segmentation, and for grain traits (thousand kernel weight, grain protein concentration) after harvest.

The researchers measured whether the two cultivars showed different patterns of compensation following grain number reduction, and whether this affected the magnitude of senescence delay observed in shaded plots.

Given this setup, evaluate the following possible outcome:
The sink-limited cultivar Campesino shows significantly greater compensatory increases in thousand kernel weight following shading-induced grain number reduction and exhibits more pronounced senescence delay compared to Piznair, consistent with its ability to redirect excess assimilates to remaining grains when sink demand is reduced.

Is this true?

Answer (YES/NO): NO